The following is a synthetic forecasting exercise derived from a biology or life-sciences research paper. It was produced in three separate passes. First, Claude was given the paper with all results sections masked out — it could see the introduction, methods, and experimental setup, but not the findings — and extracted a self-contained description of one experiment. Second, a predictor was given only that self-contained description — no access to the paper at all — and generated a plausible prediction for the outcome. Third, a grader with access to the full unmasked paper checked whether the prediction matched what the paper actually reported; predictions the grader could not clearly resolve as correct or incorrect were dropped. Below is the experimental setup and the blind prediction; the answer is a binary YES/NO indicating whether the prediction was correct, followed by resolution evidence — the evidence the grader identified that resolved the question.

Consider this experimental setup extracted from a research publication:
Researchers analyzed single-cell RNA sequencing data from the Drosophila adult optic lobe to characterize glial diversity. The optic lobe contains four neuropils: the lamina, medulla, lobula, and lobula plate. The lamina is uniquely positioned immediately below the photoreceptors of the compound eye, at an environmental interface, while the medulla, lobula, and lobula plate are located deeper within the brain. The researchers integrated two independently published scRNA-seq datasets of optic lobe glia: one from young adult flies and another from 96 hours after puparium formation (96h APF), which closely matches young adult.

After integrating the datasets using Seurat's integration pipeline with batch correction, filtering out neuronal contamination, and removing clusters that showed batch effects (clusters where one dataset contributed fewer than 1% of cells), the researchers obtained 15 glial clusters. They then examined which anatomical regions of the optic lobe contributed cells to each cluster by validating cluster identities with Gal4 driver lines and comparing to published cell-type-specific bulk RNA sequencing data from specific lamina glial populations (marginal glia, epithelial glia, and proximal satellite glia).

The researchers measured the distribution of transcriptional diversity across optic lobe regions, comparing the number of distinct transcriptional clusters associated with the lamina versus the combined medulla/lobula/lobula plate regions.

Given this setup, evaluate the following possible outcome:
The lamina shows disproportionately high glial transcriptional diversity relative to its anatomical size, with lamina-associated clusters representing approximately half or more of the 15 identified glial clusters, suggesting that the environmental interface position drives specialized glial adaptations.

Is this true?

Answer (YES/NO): YES